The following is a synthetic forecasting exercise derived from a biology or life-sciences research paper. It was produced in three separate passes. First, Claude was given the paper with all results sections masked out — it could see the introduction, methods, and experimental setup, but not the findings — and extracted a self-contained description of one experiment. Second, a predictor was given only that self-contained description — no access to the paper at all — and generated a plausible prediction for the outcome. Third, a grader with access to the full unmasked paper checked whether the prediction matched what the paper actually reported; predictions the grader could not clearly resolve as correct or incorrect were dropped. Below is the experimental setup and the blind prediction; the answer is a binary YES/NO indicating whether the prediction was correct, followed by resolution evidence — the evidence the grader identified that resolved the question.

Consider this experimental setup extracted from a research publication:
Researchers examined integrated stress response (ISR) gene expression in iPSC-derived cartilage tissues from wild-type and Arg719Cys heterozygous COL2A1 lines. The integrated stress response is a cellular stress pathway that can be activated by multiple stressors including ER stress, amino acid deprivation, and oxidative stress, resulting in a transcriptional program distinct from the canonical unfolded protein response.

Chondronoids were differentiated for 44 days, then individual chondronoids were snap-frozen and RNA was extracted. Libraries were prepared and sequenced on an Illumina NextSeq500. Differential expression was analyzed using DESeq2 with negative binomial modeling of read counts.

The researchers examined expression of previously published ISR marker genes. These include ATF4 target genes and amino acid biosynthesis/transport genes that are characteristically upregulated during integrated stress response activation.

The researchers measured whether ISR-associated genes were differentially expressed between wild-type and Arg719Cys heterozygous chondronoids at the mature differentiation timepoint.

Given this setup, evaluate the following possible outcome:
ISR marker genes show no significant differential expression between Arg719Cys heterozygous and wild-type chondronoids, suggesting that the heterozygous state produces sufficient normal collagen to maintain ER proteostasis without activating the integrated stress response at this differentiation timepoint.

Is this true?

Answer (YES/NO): YES